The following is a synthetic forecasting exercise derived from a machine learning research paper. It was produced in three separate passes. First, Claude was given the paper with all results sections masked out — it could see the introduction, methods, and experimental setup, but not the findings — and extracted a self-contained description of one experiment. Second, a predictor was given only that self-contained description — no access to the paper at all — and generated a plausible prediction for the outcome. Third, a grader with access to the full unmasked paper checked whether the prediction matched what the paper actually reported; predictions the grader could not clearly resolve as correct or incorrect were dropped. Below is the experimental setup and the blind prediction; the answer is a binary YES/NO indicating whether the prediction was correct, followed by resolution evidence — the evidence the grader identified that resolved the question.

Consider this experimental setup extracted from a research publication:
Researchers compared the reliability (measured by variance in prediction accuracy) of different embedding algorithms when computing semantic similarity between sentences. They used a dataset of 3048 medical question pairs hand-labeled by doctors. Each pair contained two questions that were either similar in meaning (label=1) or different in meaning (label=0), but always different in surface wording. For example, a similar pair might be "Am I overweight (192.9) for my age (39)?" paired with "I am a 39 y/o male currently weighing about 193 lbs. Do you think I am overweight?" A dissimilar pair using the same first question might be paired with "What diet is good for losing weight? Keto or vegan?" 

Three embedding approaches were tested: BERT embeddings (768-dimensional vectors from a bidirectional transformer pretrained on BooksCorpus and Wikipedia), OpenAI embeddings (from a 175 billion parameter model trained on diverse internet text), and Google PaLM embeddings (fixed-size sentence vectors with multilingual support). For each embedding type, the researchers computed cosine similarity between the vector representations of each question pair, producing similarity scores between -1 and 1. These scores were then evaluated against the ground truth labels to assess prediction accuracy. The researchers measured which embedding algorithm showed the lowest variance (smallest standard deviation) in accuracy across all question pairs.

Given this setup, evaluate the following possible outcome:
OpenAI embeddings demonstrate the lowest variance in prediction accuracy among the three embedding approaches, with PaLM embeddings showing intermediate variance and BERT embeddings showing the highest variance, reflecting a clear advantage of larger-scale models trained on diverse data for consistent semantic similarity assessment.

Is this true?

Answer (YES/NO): YES